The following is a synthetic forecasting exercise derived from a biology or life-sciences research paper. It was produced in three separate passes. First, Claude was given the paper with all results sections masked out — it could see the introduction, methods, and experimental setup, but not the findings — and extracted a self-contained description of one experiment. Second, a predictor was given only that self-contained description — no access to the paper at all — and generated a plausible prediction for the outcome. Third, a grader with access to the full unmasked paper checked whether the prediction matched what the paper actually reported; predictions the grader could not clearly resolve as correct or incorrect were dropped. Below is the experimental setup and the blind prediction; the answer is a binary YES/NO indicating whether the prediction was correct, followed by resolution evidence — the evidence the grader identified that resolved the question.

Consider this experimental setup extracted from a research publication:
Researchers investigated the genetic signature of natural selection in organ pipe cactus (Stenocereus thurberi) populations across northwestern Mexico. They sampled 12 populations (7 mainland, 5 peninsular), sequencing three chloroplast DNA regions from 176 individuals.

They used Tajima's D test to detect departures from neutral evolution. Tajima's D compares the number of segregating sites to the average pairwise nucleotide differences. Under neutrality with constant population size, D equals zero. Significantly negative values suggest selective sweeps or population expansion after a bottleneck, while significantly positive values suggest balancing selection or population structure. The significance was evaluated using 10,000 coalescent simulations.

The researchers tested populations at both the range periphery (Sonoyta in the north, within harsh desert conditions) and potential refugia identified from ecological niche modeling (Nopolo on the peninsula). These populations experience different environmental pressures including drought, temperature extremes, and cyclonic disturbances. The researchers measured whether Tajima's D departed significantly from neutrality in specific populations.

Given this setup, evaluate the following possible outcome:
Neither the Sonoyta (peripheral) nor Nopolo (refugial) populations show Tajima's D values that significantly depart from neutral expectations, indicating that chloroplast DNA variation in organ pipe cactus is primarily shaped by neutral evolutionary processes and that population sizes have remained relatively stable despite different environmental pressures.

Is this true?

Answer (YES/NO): NO